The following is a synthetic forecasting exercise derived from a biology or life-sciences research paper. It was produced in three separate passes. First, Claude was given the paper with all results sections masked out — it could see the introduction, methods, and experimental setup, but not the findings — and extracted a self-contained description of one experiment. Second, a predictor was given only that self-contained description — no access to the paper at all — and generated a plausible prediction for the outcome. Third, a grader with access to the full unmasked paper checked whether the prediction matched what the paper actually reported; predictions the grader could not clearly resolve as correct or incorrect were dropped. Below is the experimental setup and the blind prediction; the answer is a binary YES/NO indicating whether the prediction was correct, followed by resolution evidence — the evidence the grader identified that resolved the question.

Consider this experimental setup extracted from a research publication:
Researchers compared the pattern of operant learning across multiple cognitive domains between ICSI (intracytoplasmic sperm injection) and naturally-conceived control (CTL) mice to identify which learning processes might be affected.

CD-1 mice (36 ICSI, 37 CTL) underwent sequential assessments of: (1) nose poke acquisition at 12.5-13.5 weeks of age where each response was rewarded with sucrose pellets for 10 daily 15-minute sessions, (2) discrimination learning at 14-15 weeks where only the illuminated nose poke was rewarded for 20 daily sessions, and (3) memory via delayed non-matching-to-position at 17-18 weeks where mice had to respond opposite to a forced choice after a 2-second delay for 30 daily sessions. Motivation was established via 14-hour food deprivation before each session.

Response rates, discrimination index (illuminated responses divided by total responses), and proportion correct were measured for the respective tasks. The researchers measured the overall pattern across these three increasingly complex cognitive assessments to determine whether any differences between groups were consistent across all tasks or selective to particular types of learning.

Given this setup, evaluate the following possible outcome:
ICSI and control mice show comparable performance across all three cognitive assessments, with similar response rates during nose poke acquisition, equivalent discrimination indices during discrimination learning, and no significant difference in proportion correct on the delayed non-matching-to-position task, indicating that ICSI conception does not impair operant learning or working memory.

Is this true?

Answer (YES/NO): NO